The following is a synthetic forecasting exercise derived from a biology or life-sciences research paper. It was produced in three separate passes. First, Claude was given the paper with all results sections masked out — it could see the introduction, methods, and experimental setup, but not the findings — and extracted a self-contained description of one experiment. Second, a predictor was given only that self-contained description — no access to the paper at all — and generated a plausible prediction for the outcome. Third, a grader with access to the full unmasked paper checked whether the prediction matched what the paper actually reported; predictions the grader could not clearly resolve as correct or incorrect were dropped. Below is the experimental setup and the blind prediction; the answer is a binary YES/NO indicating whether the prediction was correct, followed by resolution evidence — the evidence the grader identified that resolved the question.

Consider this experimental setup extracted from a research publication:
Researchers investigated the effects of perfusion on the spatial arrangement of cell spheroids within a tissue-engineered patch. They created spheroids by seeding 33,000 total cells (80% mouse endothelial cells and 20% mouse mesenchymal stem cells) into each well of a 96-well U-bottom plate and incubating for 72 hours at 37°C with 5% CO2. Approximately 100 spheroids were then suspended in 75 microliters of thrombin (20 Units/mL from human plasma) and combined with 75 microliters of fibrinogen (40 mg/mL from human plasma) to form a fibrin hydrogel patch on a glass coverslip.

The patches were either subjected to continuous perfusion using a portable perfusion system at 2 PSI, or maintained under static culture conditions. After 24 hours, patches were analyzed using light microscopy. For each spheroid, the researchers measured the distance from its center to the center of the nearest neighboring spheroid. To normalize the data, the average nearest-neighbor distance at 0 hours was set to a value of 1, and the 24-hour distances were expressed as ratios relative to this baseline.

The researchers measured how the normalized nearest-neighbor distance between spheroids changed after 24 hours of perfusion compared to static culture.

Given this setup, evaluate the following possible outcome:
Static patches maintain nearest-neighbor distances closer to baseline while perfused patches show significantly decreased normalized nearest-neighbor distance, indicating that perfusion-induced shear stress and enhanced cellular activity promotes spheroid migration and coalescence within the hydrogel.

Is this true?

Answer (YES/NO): NO